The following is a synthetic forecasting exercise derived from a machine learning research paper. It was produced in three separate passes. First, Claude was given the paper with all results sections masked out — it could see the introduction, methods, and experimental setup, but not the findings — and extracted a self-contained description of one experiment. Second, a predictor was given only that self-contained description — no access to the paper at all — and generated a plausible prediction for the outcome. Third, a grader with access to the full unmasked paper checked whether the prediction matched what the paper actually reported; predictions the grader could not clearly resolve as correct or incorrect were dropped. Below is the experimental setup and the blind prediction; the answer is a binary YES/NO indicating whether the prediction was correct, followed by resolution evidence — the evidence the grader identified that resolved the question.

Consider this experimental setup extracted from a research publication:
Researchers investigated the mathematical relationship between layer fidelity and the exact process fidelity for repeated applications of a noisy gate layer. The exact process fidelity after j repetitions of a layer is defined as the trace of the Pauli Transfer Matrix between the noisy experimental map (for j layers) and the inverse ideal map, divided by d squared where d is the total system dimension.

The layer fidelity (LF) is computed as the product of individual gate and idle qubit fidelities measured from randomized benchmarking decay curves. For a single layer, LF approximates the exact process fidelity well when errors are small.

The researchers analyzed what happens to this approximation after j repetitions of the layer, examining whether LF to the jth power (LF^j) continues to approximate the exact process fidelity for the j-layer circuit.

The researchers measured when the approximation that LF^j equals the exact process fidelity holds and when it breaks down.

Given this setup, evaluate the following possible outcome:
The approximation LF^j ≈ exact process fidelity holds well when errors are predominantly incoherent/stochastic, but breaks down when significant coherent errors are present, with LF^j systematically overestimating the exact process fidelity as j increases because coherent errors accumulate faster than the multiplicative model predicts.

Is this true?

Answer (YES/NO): NO